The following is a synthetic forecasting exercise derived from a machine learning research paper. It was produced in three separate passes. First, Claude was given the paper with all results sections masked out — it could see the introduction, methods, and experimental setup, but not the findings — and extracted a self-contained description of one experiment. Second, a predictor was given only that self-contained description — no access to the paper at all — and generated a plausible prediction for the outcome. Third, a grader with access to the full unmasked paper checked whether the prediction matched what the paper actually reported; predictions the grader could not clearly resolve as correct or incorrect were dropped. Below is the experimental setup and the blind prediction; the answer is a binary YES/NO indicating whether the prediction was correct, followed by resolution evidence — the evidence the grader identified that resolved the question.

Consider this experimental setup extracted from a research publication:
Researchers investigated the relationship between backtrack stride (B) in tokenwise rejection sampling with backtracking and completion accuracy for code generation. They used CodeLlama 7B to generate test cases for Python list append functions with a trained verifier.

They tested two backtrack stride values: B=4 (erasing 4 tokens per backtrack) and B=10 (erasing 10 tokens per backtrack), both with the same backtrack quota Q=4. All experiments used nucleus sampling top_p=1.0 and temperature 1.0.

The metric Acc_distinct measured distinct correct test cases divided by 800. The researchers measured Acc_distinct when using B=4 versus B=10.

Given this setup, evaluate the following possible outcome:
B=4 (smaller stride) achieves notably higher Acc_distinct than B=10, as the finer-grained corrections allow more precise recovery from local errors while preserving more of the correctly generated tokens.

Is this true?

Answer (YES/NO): NO